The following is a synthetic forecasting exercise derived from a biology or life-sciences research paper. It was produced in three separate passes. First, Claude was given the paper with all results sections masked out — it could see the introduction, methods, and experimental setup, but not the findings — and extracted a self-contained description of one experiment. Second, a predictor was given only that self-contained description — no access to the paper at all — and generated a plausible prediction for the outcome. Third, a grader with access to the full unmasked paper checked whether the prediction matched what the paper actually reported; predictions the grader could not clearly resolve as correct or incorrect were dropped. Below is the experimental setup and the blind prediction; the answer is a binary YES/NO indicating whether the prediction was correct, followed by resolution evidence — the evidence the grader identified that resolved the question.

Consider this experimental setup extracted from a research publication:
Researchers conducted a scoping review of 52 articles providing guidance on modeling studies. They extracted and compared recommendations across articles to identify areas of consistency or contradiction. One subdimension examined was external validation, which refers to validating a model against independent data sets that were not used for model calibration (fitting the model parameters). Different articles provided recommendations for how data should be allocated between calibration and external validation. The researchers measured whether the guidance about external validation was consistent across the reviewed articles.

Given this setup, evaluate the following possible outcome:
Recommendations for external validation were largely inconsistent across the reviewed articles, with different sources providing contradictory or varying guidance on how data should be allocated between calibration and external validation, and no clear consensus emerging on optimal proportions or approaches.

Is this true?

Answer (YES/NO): NO